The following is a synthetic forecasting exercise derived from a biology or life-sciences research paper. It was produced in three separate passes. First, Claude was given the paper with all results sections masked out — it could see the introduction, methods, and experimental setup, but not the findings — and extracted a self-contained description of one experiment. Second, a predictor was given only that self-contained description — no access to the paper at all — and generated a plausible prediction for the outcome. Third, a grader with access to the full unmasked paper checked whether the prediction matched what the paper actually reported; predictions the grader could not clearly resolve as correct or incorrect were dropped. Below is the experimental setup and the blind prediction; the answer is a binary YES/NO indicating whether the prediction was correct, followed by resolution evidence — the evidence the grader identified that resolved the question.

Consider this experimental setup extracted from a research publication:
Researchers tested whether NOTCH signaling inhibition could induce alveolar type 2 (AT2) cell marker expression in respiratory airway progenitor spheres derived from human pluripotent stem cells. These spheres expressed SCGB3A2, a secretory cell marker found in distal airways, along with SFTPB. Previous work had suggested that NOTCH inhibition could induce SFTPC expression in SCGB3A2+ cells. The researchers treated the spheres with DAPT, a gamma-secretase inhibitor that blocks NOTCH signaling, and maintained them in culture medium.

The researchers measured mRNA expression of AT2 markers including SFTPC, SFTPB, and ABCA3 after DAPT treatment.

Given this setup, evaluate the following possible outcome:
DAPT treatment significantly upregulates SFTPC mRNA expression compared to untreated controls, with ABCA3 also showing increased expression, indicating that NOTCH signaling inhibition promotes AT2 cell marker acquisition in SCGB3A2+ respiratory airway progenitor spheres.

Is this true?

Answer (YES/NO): NO